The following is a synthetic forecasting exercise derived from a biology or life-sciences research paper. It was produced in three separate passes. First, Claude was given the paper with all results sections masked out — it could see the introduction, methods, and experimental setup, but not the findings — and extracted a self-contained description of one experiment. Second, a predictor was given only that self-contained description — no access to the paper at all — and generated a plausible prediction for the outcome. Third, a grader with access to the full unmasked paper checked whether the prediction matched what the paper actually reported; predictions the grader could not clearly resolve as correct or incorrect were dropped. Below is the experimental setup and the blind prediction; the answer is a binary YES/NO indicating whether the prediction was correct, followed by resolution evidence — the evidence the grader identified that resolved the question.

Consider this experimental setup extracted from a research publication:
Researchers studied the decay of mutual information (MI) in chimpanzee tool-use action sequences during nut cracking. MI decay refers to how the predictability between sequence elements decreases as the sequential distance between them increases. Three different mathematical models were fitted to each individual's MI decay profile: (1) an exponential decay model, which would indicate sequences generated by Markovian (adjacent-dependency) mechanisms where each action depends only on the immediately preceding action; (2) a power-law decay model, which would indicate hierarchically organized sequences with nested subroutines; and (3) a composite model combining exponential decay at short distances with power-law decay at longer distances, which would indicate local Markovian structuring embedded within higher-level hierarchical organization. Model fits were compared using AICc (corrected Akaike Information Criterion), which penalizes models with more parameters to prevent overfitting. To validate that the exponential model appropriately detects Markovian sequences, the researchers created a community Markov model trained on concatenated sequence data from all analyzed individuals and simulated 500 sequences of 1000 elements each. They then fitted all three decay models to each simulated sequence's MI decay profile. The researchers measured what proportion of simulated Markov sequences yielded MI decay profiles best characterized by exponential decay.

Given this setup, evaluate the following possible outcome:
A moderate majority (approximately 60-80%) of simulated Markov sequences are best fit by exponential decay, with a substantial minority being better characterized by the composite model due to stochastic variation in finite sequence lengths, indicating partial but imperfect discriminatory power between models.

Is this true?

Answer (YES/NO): NO